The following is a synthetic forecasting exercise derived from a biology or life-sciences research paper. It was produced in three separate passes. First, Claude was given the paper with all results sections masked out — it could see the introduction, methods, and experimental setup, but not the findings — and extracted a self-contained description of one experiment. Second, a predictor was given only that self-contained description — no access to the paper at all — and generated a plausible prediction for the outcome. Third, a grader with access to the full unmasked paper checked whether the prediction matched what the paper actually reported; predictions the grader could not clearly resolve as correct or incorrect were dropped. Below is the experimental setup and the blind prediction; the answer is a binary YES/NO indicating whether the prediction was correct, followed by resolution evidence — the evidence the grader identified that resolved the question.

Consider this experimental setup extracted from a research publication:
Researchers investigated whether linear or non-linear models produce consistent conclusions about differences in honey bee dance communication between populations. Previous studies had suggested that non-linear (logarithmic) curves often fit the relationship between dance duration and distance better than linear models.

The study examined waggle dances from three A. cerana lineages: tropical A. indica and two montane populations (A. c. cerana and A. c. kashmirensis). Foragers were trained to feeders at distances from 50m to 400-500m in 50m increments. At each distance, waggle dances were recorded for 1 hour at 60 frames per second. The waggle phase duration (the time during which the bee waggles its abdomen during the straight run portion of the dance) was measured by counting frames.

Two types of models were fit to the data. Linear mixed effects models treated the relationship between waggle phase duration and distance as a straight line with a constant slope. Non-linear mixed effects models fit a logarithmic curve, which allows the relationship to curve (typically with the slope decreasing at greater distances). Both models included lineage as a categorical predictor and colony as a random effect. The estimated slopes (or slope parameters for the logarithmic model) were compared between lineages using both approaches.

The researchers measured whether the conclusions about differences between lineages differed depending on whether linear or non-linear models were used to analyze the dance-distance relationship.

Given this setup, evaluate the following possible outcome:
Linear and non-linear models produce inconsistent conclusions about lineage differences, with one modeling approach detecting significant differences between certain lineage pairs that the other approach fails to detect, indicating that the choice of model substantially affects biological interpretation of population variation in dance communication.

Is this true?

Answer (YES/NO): NO